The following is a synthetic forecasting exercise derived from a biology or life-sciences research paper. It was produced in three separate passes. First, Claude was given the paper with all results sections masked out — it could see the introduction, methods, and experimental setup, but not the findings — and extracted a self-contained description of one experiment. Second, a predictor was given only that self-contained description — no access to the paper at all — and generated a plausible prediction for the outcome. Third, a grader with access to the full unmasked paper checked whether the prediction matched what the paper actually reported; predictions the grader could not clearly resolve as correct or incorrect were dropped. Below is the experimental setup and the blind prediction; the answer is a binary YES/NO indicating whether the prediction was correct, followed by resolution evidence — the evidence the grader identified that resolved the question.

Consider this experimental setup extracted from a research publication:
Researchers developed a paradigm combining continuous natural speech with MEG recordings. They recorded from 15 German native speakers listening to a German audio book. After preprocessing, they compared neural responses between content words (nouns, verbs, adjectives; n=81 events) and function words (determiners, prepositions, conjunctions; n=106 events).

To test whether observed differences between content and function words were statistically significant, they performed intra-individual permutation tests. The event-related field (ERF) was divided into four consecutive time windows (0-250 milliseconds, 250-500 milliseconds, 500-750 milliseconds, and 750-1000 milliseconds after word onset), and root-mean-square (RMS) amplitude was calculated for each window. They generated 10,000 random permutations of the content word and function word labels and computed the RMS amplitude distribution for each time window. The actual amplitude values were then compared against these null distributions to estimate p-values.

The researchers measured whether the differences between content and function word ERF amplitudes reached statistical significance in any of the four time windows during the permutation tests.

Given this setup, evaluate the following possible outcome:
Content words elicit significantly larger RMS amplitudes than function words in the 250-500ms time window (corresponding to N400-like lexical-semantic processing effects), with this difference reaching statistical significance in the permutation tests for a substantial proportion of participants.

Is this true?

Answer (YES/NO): NO